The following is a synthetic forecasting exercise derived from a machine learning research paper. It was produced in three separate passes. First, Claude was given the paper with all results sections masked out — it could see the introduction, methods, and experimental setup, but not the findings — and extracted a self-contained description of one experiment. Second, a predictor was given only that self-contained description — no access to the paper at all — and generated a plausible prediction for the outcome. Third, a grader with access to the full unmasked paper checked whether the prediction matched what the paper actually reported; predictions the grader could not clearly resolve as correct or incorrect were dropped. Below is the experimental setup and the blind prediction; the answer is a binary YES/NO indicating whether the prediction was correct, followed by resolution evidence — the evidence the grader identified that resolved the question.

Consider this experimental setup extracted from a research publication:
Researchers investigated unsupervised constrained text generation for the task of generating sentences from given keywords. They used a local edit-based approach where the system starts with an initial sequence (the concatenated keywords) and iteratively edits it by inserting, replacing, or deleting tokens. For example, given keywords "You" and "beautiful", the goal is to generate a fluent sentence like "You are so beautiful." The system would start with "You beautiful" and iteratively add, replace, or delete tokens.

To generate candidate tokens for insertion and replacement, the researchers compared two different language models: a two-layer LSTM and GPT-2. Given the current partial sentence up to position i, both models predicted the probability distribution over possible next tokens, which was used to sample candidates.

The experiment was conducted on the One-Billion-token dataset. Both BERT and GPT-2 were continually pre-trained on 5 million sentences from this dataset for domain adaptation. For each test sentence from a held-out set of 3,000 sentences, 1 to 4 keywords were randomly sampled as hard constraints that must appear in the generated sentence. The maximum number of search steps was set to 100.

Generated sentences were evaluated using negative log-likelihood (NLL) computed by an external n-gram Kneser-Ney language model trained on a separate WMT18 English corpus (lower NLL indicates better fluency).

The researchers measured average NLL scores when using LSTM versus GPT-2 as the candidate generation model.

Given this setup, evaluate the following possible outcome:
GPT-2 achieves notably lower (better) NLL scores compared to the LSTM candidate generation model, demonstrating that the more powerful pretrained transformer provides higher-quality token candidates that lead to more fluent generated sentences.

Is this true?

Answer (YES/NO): NO